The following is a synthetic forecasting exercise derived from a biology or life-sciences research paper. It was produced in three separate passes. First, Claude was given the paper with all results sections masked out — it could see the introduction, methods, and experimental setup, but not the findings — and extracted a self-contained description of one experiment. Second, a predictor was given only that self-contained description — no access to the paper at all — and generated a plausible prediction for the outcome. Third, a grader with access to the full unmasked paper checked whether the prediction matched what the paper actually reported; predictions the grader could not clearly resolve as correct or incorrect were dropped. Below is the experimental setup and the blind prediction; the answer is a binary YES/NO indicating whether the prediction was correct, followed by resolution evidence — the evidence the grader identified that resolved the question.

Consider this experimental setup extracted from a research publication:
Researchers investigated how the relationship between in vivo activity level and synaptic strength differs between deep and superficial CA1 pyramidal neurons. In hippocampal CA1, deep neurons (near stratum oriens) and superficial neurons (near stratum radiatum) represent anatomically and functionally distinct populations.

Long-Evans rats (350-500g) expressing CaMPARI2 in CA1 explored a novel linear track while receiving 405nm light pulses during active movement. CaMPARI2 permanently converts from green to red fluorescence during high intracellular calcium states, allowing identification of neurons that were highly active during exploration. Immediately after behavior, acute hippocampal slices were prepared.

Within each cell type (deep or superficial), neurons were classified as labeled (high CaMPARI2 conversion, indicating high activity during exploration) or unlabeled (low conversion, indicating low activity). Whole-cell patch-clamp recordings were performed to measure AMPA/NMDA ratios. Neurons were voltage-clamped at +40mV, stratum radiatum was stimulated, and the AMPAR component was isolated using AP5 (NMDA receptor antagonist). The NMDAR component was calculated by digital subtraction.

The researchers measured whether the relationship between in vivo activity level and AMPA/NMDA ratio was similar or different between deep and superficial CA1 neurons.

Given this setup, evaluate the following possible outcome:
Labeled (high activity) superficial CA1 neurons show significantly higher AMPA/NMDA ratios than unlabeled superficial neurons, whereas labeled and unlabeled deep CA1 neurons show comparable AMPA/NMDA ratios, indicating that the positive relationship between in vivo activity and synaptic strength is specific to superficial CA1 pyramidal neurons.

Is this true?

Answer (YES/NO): NO